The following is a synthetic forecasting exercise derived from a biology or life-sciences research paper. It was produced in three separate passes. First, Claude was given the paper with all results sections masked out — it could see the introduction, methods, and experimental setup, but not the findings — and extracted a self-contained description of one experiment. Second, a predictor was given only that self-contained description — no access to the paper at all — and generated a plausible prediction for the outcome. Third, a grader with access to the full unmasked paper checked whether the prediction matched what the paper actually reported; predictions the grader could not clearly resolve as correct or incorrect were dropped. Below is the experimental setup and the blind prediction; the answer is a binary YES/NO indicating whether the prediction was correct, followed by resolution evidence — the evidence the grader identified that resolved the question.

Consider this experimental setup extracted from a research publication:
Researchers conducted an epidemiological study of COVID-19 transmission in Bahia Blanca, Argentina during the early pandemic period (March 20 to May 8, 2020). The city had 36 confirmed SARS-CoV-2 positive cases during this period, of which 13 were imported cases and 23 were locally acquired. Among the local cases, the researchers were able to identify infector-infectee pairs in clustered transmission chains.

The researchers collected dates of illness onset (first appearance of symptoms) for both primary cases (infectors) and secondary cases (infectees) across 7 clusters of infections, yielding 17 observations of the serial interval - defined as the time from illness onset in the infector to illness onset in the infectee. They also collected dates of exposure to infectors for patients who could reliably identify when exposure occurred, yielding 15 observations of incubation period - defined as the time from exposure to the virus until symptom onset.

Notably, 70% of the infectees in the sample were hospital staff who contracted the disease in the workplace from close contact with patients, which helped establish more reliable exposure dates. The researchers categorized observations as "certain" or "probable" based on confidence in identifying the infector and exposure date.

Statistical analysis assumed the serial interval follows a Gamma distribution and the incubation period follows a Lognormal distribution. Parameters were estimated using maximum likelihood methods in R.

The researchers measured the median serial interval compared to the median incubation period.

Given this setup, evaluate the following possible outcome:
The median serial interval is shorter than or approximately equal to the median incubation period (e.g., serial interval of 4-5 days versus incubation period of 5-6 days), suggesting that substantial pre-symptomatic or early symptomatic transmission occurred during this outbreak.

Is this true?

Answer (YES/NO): YES